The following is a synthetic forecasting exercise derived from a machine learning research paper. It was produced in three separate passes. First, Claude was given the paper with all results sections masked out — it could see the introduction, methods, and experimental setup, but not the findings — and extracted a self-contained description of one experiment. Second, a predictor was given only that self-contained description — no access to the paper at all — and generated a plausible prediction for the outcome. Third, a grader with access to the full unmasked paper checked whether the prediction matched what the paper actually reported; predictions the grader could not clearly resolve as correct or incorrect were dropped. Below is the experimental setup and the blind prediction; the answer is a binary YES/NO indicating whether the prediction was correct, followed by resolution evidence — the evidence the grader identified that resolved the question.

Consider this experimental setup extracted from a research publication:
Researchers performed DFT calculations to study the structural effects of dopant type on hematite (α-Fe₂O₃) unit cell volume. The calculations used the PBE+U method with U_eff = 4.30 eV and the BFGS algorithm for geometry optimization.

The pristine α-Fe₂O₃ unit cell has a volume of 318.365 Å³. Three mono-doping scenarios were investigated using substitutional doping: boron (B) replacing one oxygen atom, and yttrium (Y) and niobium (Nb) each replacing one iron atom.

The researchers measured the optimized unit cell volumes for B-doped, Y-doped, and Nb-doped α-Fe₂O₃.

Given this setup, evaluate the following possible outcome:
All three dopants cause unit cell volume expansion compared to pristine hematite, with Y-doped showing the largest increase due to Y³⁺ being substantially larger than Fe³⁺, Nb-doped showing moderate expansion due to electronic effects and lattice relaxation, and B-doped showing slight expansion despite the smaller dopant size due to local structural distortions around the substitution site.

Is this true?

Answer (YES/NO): NO